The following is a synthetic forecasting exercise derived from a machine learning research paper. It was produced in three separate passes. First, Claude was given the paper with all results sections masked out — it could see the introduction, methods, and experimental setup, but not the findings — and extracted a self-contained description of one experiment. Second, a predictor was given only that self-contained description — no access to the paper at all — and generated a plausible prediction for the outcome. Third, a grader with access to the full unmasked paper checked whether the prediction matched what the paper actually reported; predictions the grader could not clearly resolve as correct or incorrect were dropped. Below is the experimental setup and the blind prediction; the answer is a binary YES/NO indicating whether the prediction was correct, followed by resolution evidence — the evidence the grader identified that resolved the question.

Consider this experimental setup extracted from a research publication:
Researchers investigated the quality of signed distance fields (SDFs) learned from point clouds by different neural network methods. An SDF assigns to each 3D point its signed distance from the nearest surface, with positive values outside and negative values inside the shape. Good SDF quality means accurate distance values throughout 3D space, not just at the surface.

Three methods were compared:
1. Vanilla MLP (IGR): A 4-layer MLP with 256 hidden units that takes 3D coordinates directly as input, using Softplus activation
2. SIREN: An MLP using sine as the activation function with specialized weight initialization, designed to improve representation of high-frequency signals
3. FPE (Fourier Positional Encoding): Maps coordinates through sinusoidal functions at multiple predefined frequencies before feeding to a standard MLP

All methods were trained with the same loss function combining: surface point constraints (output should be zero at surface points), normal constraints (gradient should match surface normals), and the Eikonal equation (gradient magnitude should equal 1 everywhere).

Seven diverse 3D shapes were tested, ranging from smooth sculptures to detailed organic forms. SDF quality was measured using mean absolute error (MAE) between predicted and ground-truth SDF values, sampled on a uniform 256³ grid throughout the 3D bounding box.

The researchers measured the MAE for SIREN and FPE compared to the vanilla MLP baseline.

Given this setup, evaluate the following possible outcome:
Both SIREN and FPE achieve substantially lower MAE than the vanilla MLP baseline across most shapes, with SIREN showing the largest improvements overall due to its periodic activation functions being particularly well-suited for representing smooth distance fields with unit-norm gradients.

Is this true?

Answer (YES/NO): NO